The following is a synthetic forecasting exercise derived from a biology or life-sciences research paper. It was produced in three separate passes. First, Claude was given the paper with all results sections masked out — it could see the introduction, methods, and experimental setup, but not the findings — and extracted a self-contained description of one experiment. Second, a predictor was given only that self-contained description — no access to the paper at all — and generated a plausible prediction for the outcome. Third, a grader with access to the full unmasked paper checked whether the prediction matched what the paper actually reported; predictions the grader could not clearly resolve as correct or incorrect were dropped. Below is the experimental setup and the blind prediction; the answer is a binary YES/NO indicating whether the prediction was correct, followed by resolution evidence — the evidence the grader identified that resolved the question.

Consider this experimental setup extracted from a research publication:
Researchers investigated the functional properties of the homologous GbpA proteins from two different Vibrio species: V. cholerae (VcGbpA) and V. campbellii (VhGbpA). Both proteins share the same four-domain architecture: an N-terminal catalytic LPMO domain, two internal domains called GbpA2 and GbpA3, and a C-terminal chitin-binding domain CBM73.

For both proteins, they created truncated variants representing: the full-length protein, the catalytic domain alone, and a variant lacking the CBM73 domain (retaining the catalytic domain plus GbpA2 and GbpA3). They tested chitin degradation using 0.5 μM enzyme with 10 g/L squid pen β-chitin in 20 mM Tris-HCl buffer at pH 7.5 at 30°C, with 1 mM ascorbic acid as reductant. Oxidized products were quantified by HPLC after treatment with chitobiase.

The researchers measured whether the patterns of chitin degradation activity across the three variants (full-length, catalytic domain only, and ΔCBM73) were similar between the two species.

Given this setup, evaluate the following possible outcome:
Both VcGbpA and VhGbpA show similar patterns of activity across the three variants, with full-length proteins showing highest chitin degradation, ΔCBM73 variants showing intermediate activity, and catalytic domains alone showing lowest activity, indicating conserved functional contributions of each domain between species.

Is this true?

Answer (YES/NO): NO